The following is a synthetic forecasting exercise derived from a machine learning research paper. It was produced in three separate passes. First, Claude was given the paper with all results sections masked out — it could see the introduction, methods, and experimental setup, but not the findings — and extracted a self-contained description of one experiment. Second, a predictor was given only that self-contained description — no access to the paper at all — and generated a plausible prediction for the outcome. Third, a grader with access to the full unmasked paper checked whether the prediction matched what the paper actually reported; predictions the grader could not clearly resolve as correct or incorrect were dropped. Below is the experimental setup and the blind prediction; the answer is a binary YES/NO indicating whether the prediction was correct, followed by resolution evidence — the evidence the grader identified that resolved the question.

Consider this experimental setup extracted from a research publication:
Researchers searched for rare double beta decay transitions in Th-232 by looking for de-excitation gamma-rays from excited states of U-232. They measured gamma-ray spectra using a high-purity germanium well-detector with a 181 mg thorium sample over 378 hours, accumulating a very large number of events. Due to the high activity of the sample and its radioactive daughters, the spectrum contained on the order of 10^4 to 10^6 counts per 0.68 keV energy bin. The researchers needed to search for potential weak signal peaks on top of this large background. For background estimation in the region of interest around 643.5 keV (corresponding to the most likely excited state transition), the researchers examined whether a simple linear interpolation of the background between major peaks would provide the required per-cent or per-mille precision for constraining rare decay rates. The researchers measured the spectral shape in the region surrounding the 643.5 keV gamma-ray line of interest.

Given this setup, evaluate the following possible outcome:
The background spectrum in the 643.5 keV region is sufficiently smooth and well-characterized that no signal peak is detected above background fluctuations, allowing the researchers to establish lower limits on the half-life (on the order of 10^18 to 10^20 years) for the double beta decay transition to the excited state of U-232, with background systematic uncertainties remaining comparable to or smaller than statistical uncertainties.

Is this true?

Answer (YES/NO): NO